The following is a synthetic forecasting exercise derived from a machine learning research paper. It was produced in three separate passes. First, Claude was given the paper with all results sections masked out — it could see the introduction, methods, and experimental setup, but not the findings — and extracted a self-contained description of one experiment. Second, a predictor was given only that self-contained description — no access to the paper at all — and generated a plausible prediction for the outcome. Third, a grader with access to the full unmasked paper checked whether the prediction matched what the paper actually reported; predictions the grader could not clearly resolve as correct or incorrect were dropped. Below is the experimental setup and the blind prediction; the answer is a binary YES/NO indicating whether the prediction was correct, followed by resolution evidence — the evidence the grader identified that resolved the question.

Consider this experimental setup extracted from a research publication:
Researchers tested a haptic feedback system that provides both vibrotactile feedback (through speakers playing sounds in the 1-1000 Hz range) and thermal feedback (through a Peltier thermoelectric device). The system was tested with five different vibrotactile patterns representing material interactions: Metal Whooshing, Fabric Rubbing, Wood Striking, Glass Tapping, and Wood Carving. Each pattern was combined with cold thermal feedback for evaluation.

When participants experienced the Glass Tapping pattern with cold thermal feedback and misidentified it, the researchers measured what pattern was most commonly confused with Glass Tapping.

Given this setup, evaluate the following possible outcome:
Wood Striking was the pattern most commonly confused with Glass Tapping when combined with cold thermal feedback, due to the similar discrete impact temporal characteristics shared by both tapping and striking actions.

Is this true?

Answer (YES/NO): YES